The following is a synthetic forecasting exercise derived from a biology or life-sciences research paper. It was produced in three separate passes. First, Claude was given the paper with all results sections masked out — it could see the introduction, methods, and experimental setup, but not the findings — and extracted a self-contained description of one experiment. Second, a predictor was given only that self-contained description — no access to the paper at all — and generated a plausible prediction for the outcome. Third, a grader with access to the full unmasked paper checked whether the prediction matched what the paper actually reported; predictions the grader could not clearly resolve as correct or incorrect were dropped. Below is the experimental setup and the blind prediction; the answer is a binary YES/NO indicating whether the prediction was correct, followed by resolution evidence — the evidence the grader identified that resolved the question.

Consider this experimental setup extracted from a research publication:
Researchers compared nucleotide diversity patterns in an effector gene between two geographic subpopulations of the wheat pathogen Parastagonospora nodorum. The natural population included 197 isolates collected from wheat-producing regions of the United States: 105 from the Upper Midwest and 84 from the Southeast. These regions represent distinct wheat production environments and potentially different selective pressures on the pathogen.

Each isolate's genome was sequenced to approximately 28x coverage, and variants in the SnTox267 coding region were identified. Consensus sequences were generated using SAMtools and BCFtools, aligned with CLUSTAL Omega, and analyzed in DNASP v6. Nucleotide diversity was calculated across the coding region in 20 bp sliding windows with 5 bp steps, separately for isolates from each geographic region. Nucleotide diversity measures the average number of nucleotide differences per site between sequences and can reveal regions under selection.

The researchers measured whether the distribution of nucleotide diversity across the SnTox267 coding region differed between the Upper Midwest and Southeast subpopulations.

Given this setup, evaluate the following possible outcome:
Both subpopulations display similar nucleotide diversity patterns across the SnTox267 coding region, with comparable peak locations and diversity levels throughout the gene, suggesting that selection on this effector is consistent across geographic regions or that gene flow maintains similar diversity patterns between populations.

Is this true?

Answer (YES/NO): NO